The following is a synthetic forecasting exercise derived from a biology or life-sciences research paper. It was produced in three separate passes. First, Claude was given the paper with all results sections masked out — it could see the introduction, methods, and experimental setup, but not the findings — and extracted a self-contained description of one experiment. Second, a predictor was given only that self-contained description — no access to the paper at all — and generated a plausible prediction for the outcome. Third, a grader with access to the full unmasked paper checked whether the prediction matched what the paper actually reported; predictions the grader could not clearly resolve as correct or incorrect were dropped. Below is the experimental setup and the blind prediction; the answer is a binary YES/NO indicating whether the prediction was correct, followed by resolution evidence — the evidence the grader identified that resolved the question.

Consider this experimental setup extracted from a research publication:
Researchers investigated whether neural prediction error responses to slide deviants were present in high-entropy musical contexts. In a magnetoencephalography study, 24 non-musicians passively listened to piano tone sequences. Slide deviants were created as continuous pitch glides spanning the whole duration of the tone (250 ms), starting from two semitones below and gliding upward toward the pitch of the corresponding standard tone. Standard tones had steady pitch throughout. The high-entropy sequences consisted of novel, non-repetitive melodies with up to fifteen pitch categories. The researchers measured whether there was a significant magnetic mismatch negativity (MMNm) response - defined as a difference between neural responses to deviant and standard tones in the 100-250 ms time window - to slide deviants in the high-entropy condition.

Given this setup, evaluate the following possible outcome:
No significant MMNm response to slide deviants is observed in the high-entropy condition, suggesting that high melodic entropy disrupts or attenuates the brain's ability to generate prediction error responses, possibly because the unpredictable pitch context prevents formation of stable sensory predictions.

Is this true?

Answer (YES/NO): NO